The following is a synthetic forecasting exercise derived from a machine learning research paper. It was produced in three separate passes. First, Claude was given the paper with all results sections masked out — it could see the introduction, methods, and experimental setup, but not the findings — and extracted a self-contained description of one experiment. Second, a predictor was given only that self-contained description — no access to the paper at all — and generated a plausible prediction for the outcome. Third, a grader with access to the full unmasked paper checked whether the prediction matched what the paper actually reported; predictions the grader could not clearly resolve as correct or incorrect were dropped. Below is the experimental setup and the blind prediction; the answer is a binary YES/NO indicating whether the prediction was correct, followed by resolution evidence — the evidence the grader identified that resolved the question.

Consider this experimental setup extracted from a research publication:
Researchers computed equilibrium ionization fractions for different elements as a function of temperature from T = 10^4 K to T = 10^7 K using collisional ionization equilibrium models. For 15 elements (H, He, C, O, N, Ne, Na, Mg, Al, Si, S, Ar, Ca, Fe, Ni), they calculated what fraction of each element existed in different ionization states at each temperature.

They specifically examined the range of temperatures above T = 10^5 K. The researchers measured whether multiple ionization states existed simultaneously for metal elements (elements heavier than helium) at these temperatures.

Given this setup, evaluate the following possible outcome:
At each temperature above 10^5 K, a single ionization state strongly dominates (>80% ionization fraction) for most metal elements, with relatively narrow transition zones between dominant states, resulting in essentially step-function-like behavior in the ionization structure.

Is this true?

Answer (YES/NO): NO